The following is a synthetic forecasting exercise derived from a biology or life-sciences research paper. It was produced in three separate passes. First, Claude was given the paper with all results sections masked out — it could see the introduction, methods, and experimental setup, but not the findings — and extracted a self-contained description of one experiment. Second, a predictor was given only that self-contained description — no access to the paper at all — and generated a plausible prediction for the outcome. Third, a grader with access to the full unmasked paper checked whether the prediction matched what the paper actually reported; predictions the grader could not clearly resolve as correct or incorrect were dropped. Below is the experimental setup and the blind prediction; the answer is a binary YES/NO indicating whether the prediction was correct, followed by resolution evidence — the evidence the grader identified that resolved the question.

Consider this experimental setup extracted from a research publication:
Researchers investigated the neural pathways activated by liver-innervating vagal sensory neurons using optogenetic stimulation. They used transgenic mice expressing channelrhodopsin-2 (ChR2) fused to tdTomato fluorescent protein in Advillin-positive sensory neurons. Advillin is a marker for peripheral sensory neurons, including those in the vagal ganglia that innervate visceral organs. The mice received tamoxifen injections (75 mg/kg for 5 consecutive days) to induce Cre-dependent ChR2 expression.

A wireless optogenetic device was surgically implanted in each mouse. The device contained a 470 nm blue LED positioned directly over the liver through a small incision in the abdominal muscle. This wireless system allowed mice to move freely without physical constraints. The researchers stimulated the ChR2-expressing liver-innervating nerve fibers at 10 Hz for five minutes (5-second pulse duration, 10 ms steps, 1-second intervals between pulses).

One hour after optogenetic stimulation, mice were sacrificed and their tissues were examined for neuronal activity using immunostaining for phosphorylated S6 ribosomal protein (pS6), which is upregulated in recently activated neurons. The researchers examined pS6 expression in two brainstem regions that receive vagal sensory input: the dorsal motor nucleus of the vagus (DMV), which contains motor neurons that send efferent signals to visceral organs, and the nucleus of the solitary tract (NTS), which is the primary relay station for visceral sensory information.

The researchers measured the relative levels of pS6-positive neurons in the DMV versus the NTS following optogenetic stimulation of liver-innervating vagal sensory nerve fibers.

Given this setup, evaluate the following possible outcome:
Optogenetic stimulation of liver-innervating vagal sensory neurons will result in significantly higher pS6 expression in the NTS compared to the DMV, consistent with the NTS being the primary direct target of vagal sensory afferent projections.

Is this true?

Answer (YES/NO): NO